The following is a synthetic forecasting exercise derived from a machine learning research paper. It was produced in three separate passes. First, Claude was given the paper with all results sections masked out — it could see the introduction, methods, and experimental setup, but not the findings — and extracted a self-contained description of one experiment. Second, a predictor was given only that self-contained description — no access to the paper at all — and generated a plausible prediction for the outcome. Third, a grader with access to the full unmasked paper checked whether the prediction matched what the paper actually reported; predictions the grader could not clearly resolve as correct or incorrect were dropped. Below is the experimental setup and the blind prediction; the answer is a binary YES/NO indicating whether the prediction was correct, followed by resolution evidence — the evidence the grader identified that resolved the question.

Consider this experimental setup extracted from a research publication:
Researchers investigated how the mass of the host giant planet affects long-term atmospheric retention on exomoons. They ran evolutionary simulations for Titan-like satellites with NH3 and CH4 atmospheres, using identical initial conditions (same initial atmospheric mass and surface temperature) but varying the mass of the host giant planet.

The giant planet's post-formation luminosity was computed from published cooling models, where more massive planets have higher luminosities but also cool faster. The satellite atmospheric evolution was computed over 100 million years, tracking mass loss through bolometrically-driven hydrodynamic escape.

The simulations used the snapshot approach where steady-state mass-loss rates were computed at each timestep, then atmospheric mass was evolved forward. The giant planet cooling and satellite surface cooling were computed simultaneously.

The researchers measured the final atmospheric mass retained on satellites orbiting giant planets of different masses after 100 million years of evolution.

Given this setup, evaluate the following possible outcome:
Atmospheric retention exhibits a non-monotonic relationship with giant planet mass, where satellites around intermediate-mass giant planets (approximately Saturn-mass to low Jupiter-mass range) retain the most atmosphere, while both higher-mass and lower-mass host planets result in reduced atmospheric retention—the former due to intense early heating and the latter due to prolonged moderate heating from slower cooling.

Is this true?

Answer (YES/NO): NO